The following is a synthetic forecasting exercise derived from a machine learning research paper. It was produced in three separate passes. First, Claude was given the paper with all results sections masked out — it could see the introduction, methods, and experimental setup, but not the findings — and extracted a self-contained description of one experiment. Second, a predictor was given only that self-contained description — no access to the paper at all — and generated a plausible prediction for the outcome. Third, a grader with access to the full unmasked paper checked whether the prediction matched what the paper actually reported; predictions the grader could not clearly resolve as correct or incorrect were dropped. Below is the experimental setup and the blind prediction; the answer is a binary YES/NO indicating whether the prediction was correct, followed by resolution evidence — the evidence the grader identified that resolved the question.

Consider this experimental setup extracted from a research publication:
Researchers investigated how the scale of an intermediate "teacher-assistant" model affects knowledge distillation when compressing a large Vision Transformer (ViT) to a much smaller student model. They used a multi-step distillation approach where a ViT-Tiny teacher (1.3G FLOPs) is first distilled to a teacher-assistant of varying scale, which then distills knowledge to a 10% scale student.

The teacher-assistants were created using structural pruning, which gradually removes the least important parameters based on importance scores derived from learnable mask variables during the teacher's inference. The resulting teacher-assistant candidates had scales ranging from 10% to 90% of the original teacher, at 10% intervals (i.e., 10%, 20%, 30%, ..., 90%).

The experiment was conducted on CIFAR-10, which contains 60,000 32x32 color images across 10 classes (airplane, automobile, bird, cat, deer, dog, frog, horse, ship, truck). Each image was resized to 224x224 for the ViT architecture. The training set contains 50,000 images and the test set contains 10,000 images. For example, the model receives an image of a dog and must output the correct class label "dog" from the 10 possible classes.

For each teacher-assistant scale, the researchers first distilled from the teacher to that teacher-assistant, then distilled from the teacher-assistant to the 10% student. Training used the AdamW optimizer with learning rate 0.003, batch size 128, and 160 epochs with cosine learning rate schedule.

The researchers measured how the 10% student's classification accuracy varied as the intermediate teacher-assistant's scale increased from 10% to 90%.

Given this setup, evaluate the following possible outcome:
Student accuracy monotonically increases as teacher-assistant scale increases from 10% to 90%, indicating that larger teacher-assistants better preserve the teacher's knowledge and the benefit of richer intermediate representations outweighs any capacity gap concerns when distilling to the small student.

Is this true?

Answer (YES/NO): NO